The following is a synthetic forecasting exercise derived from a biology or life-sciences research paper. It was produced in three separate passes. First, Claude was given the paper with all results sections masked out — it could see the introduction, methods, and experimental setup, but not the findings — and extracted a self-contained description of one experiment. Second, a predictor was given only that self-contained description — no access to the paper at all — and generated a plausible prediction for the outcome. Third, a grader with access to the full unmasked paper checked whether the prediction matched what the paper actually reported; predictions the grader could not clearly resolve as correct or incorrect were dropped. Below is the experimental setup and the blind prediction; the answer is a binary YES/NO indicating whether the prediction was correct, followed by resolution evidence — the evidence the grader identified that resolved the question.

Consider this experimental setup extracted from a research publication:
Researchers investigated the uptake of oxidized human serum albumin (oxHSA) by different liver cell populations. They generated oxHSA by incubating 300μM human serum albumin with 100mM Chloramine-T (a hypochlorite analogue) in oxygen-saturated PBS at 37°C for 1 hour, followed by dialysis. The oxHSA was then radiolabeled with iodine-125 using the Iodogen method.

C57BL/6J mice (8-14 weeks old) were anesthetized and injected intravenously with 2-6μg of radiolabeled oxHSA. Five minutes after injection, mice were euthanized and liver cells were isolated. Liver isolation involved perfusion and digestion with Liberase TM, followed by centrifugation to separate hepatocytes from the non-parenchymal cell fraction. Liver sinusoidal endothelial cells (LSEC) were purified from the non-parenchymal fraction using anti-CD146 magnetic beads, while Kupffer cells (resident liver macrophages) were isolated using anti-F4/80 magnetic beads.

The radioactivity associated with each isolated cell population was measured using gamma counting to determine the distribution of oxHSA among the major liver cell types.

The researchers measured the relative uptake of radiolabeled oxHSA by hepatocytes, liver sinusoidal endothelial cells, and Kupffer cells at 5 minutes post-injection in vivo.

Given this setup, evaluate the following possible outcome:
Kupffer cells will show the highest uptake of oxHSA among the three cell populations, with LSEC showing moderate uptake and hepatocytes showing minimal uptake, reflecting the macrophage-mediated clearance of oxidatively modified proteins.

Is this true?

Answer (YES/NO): NO